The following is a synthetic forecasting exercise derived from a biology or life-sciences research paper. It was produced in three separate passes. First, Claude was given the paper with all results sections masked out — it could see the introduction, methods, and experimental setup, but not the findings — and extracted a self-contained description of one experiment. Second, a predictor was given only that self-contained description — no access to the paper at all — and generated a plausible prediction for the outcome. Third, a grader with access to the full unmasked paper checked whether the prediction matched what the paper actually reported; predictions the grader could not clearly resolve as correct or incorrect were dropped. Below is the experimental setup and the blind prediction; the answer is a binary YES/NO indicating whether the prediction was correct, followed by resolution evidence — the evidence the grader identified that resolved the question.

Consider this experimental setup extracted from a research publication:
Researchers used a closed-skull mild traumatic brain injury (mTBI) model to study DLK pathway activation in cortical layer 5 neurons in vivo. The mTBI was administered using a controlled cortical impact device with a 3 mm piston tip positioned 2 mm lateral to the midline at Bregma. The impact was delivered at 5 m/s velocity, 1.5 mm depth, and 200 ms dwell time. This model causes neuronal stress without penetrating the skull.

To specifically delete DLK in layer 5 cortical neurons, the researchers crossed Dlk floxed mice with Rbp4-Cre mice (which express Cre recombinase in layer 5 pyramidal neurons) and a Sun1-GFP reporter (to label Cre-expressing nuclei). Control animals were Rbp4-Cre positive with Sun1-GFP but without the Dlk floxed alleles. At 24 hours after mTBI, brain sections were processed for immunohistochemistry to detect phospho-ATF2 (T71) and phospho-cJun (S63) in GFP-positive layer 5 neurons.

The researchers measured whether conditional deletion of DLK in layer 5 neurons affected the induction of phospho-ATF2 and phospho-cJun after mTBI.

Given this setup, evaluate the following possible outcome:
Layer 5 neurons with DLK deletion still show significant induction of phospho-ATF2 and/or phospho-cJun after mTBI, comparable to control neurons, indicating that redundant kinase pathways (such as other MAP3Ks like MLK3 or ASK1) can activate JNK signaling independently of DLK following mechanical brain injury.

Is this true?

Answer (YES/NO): NO